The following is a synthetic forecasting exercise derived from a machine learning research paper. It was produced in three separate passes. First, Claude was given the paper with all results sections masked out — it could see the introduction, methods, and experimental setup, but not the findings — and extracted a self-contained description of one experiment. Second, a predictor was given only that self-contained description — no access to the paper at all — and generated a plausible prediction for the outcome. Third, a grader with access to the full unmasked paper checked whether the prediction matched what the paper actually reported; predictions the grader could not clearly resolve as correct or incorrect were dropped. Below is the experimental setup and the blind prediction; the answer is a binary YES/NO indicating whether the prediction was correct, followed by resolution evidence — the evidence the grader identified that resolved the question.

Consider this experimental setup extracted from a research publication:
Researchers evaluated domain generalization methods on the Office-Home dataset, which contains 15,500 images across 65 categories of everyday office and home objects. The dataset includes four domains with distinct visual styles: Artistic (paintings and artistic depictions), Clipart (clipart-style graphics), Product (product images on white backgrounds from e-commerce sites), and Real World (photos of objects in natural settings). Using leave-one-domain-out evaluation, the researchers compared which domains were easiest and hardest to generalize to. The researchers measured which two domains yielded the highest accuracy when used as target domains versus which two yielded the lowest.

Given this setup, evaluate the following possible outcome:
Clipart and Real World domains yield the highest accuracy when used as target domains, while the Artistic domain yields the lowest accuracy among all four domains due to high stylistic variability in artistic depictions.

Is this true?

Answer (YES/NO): NO